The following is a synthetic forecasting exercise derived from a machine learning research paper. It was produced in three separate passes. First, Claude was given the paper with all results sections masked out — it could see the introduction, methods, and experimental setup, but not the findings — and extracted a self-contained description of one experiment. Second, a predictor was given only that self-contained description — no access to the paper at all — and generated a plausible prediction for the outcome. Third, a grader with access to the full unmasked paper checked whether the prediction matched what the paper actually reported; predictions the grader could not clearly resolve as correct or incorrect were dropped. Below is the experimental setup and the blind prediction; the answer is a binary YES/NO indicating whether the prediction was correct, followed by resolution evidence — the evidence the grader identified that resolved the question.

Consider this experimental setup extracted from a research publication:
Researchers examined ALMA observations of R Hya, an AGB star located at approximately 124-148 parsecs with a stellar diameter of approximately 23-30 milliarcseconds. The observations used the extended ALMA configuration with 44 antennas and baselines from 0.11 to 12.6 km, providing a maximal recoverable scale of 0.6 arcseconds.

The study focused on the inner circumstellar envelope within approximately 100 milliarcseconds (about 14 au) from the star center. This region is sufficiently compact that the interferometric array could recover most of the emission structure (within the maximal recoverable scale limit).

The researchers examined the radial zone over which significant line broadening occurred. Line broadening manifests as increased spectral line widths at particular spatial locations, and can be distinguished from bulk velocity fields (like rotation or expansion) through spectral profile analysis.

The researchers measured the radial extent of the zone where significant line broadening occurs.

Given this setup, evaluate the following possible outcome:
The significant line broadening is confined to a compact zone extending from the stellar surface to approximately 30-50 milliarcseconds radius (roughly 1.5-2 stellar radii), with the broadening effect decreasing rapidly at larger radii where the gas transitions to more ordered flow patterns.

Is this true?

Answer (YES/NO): NO